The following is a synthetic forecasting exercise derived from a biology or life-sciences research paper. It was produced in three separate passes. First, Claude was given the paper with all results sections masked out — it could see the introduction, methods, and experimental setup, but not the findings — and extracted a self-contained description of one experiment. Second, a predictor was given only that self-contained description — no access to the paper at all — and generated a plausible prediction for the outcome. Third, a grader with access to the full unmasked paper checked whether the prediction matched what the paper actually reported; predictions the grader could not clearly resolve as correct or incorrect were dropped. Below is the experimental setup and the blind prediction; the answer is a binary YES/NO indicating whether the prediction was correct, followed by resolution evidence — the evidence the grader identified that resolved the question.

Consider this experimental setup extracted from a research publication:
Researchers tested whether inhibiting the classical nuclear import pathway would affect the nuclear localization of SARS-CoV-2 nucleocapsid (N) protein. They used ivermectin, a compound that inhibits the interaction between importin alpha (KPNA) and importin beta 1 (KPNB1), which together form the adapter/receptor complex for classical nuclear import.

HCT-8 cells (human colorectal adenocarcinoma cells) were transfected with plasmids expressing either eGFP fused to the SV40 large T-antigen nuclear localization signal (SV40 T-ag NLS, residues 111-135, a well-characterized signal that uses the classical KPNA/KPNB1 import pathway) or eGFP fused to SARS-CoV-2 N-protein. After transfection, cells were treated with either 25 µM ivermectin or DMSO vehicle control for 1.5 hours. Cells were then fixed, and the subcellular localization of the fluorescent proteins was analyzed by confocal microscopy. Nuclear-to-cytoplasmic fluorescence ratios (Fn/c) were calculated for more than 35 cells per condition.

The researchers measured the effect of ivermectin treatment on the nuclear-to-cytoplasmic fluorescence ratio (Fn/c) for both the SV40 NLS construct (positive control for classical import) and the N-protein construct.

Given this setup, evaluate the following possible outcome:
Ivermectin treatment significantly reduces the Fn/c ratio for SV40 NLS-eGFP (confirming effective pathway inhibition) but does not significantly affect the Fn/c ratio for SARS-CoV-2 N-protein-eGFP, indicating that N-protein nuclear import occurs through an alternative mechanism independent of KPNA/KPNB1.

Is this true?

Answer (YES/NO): YES